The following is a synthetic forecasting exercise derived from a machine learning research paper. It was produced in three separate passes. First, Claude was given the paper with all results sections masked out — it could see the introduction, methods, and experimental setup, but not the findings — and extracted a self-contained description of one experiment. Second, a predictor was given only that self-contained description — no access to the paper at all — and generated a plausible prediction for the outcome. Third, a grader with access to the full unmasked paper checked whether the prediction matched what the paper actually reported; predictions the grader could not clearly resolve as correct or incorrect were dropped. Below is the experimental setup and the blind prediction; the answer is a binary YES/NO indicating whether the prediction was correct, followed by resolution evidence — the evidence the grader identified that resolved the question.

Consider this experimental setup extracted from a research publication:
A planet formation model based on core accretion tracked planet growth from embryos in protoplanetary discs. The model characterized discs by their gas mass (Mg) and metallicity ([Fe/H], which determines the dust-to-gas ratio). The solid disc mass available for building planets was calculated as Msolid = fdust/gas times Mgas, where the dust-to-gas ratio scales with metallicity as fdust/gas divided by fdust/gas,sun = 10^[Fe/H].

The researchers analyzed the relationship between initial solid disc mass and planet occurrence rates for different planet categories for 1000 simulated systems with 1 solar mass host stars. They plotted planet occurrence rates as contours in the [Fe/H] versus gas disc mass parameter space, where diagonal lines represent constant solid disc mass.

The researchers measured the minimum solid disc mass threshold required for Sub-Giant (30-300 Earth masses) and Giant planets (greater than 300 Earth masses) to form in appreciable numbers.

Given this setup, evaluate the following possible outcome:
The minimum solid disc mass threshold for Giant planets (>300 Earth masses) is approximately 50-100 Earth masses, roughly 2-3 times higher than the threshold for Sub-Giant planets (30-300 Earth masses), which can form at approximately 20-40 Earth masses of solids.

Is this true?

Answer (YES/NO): NO